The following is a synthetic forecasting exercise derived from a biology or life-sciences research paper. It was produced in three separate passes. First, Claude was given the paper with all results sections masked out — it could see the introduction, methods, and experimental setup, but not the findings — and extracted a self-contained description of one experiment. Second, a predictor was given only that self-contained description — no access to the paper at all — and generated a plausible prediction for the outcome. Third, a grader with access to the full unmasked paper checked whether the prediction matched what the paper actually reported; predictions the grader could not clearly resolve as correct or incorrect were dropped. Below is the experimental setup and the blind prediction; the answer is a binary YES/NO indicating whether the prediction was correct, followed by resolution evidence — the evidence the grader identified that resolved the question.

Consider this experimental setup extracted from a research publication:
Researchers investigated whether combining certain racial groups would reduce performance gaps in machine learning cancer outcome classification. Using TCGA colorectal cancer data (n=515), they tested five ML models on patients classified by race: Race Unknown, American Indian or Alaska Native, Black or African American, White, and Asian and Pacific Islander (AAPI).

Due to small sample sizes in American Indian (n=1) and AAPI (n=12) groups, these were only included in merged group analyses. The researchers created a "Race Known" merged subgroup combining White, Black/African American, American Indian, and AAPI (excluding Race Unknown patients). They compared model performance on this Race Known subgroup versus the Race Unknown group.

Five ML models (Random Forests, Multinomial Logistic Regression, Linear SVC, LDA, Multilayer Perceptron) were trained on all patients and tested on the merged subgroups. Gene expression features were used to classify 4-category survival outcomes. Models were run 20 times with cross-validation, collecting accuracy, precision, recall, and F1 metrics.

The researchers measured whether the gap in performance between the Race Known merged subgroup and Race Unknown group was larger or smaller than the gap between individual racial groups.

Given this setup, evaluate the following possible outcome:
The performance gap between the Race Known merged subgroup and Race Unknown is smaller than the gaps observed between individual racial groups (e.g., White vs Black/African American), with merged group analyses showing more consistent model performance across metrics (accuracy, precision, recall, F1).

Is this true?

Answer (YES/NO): NO